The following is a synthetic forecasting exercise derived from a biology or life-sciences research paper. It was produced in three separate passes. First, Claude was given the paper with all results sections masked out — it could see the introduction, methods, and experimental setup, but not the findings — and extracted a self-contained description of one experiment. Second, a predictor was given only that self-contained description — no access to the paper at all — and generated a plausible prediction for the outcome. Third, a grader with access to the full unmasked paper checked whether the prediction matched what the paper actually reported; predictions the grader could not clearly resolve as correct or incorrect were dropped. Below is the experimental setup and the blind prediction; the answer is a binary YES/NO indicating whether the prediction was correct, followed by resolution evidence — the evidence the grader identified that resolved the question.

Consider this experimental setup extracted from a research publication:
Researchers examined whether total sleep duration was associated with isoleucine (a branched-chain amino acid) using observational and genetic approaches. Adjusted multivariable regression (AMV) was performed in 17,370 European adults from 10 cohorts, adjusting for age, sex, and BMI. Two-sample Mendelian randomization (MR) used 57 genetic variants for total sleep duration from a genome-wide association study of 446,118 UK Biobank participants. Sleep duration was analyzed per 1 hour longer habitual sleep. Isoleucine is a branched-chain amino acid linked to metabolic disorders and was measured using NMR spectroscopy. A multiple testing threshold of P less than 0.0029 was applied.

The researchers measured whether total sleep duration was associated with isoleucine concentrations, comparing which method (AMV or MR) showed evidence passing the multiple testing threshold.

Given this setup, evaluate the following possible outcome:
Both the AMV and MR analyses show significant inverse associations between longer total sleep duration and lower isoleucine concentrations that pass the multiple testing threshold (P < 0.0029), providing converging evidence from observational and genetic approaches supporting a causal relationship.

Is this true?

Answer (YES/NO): NO